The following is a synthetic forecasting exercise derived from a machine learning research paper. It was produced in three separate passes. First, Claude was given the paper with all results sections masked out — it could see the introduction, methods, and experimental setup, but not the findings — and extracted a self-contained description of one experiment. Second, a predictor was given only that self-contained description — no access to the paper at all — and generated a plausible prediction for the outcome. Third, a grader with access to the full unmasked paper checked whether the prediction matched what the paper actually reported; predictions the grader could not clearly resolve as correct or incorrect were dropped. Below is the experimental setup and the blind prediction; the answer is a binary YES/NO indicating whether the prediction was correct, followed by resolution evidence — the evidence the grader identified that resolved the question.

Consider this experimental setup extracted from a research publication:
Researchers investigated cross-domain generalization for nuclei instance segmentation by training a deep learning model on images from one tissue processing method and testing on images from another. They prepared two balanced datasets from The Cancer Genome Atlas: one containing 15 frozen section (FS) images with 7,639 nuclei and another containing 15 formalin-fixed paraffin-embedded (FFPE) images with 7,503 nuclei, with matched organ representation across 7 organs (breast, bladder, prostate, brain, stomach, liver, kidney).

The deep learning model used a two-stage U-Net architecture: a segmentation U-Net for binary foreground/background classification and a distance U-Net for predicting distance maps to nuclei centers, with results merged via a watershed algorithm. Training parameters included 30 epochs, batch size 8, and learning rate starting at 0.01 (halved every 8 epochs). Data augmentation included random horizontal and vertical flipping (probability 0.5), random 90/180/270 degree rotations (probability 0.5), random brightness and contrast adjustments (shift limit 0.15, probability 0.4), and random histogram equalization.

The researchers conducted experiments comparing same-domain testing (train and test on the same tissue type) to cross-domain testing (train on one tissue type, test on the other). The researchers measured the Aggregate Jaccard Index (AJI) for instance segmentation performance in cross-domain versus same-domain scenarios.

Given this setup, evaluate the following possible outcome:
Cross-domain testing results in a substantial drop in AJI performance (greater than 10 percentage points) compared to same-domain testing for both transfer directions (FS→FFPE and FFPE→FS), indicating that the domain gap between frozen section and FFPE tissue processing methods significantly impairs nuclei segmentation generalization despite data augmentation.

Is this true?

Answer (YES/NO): NO